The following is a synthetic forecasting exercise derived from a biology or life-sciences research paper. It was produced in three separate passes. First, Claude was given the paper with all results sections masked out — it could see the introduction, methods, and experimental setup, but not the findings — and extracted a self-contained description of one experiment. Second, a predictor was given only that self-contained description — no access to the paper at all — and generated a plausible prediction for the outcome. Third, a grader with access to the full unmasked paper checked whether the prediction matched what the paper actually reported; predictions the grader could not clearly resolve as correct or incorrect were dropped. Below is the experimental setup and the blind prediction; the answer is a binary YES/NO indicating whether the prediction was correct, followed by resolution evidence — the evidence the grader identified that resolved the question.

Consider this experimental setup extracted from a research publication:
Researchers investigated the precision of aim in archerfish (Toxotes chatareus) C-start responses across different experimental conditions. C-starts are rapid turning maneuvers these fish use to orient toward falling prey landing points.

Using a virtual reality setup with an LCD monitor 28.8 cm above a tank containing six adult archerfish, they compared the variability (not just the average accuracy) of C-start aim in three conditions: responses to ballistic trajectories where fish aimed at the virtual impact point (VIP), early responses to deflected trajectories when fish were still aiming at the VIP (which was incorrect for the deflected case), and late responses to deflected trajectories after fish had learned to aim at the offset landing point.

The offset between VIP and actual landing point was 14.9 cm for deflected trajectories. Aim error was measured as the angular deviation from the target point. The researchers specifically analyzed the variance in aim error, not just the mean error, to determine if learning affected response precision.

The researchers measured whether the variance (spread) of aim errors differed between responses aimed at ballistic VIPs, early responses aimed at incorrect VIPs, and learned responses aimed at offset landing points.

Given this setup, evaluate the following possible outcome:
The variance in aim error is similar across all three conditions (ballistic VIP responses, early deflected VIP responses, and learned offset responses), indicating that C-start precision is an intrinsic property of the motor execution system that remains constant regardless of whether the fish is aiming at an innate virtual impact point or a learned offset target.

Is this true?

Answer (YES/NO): YES